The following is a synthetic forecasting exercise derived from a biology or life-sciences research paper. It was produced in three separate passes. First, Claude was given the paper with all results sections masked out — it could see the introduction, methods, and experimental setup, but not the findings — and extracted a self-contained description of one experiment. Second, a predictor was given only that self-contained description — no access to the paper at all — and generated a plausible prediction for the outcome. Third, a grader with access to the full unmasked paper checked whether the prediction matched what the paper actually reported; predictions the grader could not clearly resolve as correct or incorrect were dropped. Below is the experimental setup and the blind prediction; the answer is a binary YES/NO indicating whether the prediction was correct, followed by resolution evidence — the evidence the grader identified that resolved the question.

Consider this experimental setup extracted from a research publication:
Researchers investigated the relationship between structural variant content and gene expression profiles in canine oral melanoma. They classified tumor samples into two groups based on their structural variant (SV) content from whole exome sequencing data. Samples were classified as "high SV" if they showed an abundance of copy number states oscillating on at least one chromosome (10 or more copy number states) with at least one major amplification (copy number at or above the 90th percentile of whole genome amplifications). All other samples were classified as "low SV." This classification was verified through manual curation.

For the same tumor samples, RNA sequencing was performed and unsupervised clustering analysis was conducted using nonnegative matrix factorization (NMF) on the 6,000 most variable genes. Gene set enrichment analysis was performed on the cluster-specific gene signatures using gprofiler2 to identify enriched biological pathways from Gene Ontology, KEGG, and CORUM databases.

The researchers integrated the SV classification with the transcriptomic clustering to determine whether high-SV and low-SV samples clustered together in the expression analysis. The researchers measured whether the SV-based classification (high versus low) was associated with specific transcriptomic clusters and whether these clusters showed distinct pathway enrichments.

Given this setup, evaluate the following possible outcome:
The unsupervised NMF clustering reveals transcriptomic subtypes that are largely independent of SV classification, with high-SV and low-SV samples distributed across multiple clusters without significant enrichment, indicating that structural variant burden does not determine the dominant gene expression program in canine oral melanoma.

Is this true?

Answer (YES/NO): NO